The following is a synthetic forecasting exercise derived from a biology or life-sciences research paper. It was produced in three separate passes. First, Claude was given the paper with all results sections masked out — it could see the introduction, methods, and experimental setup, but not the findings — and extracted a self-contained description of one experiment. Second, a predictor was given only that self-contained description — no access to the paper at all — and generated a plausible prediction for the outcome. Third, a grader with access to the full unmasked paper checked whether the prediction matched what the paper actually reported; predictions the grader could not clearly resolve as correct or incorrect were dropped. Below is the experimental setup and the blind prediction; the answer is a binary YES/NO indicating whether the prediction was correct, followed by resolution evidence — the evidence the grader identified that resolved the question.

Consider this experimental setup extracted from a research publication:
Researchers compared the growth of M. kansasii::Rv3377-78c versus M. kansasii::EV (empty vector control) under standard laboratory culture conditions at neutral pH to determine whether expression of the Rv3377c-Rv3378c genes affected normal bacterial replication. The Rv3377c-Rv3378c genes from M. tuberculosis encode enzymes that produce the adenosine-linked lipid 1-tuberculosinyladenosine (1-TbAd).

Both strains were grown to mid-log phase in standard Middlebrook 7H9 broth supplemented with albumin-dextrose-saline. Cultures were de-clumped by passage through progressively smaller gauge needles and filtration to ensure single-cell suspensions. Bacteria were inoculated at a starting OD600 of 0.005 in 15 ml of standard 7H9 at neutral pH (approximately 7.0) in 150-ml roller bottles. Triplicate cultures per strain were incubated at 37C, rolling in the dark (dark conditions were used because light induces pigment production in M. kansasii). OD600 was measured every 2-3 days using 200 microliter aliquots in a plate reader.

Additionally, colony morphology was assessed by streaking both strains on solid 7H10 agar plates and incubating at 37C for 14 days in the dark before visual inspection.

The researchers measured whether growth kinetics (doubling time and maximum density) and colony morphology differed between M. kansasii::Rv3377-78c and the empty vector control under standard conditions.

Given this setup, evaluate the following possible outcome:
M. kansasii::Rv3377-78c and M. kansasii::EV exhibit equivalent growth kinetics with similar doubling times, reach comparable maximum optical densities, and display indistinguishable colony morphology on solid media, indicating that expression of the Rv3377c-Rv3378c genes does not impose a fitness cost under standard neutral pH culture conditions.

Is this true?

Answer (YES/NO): YES